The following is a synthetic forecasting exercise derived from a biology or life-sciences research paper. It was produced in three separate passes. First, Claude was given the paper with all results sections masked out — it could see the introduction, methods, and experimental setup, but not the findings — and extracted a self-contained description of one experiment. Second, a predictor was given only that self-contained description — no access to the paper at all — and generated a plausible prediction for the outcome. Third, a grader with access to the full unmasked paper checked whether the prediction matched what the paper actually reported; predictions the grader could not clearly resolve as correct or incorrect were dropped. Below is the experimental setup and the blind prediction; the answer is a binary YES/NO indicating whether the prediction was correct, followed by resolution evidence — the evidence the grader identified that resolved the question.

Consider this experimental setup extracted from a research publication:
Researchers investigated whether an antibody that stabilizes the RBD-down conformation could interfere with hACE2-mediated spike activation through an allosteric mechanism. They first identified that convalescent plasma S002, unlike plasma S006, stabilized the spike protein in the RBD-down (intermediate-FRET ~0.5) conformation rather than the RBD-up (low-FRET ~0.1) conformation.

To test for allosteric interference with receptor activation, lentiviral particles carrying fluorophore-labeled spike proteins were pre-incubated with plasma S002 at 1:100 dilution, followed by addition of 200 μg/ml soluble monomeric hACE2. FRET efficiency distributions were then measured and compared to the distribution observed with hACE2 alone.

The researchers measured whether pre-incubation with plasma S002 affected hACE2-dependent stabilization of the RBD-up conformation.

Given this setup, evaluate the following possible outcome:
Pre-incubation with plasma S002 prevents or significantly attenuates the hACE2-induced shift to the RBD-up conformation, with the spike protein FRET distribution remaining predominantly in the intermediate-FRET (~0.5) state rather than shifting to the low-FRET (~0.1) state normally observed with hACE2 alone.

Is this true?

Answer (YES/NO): YES